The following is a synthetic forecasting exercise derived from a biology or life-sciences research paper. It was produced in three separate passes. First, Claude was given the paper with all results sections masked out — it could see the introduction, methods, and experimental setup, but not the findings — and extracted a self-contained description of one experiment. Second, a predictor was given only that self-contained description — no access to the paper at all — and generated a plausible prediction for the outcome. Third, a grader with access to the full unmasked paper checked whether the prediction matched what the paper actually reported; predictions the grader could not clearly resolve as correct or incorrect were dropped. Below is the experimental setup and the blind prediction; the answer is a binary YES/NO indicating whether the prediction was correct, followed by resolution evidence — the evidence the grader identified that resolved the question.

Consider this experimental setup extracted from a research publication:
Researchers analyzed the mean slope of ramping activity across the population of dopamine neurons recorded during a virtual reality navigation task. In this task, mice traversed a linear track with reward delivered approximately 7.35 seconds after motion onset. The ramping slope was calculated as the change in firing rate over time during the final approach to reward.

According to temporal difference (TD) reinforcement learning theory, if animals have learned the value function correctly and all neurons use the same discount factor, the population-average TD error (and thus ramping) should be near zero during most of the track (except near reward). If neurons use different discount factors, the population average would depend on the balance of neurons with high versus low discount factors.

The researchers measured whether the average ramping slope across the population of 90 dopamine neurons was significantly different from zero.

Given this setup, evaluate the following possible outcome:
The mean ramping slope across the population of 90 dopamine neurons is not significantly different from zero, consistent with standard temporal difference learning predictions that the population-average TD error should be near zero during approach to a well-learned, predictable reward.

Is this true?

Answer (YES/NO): NO